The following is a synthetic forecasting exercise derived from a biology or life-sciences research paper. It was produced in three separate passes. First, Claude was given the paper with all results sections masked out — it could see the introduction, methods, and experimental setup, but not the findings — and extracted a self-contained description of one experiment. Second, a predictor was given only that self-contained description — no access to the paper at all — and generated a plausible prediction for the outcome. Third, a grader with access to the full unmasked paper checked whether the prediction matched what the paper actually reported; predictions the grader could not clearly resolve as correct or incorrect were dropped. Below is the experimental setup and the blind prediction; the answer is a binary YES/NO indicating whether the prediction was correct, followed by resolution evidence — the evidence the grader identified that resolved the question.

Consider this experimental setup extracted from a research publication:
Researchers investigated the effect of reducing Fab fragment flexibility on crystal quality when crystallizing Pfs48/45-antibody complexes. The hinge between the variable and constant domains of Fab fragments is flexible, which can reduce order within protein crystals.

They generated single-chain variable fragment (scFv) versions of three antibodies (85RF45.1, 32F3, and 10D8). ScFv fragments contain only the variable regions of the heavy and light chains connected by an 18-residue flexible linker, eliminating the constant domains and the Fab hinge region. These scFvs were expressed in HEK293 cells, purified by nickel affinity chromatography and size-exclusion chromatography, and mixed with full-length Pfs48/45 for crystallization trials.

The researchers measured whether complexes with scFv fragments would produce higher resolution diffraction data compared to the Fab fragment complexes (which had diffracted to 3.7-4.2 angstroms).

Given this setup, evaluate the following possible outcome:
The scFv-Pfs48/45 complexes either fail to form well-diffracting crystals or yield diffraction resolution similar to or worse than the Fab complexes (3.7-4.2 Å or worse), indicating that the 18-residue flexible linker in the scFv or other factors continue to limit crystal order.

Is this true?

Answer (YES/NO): NO